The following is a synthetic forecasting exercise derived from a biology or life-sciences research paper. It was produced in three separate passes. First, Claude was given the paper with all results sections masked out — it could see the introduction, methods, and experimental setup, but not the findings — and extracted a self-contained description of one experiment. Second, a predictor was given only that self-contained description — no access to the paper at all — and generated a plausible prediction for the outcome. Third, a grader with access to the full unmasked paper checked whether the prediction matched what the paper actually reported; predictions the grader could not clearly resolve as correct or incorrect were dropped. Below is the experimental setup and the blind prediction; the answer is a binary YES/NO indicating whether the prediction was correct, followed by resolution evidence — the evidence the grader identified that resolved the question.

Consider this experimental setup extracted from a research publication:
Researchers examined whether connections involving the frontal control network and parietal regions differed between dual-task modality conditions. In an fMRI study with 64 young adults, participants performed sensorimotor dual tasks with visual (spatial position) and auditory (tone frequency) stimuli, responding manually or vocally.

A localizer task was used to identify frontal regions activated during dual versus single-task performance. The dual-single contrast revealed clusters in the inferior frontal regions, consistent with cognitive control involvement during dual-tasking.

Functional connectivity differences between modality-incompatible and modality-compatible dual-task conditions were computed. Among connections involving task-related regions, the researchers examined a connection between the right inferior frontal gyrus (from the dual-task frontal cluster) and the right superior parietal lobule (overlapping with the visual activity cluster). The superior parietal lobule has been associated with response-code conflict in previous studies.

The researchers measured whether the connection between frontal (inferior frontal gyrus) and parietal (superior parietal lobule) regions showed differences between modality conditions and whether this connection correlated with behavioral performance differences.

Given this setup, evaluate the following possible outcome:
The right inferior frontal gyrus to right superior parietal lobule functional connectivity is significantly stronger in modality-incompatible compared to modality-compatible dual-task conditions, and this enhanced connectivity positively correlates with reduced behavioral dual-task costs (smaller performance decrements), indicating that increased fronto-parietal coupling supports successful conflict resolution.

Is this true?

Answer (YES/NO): NO